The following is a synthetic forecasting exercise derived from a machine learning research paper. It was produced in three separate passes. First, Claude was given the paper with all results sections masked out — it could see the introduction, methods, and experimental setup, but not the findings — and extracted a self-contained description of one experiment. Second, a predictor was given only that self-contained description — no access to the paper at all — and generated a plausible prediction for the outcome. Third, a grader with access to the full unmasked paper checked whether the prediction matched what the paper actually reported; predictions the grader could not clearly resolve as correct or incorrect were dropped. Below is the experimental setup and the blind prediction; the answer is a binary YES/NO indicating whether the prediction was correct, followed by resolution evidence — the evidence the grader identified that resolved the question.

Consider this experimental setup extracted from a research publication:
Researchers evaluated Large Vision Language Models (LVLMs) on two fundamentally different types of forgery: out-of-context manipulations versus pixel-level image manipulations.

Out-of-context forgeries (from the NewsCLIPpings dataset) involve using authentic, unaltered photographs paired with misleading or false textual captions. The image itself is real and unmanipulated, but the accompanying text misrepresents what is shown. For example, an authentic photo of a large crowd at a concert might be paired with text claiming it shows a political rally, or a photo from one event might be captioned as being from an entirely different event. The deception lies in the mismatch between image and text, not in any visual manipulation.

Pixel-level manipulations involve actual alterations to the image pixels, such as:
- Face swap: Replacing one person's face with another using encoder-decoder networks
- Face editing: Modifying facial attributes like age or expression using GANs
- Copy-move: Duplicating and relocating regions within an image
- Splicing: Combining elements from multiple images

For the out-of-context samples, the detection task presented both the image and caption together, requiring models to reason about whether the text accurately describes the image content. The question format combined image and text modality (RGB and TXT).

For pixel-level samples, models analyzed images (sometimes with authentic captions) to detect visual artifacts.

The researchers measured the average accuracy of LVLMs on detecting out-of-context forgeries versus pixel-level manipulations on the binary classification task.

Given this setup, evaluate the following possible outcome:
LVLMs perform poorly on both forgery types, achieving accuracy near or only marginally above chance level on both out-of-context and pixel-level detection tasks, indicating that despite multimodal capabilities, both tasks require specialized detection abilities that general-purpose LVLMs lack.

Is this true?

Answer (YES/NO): NO